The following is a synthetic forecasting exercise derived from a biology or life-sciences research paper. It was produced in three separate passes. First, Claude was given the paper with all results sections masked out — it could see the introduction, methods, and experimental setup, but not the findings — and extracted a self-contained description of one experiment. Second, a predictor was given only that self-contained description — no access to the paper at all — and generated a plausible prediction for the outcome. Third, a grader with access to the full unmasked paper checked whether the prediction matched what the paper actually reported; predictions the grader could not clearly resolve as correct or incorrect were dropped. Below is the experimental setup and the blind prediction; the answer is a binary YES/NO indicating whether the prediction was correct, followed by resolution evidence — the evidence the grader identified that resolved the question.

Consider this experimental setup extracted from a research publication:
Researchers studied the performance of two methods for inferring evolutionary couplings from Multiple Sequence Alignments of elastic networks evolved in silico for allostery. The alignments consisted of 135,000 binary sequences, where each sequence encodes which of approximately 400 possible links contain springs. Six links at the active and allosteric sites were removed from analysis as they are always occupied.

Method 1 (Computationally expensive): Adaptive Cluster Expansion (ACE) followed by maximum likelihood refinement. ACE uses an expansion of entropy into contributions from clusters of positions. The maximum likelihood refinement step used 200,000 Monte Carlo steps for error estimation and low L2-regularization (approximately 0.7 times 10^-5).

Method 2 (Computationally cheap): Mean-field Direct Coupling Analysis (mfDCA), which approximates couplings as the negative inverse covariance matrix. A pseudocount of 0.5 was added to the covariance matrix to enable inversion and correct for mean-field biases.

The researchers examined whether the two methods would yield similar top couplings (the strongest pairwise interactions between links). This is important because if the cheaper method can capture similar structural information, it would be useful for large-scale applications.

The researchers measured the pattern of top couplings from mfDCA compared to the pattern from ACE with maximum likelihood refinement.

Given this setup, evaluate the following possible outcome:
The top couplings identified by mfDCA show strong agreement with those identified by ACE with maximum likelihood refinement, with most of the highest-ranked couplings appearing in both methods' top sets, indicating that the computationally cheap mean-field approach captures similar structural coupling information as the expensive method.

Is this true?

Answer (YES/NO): YES